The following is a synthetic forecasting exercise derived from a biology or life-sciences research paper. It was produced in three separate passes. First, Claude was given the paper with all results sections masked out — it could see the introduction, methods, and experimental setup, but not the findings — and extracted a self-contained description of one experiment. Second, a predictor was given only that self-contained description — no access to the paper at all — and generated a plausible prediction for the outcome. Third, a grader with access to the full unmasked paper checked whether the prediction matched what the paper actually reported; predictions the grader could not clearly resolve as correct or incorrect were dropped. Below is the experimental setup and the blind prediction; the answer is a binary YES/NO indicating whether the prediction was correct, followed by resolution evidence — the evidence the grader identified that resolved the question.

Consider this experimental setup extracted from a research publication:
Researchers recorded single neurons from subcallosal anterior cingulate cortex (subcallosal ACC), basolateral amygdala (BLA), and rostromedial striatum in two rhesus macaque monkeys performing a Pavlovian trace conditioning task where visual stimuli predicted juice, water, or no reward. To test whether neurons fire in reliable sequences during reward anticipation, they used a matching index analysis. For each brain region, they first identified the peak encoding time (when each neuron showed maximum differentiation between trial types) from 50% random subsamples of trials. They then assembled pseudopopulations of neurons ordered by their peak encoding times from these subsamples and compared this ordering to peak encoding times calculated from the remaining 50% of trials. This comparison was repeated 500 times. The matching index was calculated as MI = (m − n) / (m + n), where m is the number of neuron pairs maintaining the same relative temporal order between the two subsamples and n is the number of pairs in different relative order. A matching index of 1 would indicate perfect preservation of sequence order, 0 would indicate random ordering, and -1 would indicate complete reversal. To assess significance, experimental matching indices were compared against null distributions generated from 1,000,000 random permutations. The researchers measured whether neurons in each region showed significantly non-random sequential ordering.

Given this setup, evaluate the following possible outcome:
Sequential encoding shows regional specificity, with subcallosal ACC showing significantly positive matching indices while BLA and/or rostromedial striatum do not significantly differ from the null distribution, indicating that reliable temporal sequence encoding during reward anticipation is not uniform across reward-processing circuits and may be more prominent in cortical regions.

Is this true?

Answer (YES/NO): NO